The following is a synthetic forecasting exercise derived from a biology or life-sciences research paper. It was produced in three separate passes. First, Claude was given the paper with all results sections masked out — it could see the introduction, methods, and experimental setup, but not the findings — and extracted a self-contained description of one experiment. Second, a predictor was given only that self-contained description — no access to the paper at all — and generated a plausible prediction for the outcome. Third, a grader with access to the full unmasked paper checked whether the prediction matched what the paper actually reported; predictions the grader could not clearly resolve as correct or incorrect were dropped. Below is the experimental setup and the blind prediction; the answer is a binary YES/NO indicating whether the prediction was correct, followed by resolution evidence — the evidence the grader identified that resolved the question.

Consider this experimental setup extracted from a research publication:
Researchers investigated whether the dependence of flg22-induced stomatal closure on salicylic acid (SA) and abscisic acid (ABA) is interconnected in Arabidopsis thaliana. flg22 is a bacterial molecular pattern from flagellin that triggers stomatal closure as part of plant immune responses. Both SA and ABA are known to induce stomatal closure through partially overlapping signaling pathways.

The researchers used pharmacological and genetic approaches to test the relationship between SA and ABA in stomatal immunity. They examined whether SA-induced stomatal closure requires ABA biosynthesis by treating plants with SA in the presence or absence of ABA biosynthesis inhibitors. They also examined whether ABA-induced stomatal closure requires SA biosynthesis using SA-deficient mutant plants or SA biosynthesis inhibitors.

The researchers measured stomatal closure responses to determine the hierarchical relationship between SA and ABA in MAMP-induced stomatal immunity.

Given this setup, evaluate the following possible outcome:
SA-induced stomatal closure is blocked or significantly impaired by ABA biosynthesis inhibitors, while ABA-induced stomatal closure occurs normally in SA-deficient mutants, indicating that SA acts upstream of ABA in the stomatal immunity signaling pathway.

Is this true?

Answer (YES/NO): NO